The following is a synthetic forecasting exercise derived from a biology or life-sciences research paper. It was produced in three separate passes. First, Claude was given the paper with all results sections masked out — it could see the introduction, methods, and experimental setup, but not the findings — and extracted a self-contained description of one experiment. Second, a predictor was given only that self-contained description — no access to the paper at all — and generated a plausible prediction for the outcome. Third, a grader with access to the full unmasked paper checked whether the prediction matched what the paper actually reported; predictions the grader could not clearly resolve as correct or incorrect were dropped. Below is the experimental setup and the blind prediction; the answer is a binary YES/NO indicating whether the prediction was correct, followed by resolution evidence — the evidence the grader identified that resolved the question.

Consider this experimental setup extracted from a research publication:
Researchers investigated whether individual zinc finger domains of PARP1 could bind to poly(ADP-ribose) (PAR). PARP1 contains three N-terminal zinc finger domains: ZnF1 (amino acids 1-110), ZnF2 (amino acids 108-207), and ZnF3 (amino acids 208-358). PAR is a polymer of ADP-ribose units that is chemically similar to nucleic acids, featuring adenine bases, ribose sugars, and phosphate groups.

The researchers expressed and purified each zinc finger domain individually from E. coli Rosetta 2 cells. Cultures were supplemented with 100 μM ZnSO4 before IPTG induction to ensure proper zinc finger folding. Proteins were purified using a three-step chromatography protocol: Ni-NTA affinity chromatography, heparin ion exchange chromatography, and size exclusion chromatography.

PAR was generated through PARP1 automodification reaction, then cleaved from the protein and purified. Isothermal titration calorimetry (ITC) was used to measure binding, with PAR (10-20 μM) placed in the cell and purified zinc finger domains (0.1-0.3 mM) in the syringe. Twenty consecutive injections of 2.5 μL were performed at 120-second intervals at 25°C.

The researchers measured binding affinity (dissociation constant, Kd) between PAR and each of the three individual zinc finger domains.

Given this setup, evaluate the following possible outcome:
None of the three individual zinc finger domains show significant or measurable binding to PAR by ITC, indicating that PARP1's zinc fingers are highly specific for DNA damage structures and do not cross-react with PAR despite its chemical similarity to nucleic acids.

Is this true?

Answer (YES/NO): NO